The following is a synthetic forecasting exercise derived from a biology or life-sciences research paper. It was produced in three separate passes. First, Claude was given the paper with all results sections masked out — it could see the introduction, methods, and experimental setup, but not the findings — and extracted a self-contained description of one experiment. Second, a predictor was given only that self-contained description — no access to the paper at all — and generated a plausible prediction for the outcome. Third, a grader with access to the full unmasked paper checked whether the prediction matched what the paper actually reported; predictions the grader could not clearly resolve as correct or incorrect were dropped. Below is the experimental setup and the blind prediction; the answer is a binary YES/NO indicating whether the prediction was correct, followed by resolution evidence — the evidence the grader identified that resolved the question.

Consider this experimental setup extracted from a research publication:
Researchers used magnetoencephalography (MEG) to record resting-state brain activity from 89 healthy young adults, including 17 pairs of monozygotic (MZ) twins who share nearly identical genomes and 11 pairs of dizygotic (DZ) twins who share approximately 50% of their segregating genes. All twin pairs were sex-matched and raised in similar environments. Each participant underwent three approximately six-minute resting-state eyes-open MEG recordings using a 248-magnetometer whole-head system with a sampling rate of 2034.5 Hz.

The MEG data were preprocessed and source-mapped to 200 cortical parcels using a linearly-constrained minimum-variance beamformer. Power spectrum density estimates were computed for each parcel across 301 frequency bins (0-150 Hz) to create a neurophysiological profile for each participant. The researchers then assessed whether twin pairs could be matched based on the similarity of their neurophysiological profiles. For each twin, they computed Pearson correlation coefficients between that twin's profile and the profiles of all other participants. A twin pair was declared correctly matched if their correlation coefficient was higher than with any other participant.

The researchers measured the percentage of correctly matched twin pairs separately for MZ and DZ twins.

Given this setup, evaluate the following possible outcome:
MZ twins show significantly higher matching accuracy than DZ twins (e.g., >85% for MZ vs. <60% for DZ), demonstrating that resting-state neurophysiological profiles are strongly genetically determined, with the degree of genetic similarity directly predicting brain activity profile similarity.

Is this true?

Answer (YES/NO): NO